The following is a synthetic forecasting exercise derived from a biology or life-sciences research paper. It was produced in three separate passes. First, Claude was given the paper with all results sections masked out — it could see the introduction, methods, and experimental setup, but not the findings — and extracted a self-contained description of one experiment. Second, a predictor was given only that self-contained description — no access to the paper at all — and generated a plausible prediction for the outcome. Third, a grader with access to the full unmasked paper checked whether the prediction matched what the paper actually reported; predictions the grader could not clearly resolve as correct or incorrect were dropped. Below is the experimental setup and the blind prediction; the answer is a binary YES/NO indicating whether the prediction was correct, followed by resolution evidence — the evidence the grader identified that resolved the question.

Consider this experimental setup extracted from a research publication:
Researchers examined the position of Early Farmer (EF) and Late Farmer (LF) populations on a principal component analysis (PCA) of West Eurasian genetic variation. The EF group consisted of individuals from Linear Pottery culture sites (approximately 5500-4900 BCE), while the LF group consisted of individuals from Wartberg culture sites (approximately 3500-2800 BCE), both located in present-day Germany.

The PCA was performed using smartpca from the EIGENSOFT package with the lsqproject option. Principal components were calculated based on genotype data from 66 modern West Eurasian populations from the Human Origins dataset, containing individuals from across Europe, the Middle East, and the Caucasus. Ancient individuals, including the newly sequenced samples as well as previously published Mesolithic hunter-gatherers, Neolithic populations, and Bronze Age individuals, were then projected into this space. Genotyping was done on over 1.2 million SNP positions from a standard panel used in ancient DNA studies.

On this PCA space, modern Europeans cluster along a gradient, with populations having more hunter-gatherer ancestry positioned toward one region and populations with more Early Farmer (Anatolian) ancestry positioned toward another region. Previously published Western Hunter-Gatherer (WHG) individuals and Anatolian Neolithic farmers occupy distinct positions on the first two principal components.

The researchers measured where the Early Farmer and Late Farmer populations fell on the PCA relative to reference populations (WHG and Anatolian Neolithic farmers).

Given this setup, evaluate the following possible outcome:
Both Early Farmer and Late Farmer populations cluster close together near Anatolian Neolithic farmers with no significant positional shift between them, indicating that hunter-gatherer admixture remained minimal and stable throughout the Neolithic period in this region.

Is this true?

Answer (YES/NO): NO